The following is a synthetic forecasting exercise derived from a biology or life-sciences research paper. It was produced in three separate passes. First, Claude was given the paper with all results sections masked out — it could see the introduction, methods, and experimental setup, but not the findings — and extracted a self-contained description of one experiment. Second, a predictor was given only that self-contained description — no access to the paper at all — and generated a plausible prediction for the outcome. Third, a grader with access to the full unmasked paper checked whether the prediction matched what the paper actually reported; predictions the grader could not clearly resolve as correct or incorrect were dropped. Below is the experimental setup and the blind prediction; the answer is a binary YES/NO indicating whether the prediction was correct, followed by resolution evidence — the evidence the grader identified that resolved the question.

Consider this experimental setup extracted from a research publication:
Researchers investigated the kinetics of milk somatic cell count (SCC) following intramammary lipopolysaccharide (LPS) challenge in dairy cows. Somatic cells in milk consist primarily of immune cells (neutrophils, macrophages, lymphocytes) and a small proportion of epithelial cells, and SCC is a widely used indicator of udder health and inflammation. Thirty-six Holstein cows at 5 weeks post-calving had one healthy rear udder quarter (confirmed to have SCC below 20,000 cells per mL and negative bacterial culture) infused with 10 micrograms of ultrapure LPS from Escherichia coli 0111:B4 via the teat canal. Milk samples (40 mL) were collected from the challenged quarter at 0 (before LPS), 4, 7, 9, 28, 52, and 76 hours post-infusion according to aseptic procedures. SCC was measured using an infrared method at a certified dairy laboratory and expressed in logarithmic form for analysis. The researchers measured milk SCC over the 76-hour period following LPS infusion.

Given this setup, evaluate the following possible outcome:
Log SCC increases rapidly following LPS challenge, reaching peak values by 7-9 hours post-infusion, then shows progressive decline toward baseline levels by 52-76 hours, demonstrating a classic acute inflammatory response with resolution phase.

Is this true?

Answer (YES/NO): NO